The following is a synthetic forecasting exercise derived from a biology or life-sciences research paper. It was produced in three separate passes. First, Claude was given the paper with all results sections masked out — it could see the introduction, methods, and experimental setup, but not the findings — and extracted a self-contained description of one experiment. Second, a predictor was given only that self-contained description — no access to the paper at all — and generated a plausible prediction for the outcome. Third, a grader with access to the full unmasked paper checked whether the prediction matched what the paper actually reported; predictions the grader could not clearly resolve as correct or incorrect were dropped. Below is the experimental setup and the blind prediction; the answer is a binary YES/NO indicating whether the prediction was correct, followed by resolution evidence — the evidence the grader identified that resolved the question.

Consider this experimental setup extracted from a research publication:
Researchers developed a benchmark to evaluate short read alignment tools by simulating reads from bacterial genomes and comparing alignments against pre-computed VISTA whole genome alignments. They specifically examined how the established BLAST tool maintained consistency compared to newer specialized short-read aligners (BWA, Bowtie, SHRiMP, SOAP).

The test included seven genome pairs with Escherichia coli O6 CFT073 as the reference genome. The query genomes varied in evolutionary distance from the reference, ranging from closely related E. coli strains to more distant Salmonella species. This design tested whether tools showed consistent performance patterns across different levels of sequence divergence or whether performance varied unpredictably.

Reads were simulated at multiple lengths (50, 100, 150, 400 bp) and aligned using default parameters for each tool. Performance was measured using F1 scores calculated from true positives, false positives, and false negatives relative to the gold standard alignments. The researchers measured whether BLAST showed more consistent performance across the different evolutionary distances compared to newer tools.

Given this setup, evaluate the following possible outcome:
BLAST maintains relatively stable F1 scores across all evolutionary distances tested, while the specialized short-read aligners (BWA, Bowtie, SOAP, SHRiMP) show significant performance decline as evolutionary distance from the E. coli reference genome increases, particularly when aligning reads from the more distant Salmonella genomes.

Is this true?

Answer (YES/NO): NO